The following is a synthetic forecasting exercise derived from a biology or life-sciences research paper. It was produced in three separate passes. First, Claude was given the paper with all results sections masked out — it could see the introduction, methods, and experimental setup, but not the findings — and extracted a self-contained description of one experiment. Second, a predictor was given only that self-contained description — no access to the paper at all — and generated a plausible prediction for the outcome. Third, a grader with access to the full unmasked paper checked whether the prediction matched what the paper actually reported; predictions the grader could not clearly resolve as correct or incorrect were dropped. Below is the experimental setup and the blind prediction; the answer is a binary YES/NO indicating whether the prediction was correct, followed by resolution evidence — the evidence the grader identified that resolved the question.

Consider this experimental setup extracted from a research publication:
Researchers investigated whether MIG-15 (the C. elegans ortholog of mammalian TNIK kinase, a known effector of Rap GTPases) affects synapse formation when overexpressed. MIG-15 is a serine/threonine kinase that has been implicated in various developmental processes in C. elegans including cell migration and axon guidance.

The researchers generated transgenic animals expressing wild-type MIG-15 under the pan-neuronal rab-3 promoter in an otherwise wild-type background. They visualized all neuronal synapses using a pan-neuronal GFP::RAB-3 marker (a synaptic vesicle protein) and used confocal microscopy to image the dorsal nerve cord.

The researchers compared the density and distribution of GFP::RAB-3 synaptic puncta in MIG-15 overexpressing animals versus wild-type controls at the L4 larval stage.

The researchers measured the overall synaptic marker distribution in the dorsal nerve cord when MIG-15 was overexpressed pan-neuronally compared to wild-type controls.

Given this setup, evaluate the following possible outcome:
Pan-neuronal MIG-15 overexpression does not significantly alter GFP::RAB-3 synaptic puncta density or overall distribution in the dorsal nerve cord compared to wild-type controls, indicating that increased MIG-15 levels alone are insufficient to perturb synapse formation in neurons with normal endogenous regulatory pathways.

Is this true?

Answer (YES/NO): NO